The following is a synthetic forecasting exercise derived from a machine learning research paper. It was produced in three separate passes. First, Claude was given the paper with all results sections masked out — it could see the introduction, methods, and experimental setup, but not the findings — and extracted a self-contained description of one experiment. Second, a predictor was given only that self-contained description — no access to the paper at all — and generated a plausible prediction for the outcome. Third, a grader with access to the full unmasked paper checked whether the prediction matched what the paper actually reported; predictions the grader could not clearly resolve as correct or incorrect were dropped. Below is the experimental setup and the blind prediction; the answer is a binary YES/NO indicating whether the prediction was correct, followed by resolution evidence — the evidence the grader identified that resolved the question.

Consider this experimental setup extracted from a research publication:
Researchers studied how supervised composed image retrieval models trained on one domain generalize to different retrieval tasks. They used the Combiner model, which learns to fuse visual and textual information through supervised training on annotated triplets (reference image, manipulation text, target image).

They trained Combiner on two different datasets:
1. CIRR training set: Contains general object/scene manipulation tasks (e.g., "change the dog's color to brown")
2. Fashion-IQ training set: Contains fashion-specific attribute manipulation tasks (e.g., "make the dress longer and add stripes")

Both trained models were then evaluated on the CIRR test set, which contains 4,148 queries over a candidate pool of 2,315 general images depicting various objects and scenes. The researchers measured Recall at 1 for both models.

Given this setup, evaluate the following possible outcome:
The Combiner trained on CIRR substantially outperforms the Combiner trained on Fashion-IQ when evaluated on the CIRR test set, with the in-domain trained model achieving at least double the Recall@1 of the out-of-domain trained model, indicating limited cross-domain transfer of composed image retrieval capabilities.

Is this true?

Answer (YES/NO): NO